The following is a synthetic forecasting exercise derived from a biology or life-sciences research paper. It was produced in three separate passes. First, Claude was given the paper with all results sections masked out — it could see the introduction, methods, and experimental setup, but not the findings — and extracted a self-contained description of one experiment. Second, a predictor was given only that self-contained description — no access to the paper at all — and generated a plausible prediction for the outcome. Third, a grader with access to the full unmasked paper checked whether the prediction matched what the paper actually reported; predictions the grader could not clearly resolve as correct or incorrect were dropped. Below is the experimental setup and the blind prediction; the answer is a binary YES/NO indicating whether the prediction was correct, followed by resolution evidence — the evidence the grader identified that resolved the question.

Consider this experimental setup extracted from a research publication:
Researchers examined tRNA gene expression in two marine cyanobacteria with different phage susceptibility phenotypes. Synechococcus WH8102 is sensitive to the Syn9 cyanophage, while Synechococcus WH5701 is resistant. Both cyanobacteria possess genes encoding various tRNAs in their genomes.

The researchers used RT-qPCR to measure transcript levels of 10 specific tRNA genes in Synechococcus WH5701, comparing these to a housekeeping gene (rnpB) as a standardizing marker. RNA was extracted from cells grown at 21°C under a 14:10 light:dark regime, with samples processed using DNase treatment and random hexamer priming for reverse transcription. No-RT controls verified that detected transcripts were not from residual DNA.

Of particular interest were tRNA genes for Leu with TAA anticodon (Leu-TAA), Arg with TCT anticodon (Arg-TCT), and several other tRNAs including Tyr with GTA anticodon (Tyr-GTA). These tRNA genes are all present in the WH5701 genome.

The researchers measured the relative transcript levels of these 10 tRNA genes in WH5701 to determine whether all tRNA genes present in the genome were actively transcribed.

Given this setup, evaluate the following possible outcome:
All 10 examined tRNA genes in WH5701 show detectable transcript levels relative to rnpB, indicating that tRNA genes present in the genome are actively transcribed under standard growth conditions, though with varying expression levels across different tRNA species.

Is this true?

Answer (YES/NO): NO